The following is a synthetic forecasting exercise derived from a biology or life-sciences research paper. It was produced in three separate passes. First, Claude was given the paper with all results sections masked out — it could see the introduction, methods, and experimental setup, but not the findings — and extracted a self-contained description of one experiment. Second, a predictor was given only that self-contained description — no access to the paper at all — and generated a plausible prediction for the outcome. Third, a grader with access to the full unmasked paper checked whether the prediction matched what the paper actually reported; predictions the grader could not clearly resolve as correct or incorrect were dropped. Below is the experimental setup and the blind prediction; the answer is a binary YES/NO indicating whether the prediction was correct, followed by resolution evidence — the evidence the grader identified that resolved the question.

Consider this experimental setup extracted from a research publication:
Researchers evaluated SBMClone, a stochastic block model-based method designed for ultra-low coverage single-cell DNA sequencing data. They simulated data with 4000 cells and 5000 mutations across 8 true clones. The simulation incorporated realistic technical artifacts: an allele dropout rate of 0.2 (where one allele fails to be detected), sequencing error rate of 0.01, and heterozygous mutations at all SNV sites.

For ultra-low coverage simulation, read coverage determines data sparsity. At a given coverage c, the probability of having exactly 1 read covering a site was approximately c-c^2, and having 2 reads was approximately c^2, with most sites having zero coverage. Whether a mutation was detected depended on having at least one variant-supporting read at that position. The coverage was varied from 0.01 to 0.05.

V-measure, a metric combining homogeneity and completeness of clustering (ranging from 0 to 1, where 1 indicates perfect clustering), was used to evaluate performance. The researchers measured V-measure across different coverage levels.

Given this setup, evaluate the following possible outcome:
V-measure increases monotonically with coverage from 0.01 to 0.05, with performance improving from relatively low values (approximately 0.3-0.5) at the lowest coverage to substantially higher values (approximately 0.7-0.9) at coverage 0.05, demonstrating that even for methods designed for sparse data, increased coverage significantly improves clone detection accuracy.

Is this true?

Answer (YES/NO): NO